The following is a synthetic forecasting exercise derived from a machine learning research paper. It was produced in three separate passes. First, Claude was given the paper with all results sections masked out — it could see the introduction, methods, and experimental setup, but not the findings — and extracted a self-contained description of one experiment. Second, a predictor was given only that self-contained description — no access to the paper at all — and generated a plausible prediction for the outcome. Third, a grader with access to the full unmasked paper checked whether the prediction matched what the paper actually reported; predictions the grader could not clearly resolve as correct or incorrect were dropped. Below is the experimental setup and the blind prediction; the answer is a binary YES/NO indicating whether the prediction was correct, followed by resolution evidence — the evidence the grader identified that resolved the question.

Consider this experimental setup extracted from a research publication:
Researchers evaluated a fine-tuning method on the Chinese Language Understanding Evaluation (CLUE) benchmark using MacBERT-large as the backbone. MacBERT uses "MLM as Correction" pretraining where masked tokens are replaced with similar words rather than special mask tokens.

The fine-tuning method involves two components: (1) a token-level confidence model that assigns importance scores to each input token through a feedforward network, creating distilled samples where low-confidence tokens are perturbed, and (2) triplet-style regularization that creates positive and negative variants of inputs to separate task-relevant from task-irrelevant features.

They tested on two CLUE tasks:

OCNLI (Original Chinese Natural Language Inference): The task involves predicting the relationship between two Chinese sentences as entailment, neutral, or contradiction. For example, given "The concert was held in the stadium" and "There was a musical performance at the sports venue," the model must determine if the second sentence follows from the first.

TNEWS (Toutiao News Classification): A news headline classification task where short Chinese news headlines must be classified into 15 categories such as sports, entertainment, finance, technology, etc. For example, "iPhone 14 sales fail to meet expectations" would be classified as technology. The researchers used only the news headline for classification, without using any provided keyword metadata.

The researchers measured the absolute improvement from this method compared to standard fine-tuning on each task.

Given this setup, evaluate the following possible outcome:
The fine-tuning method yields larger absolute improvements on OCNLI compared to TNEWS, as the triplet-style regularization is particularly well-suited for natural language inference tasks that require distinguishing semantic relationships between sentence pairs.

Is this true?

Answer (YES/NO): YES